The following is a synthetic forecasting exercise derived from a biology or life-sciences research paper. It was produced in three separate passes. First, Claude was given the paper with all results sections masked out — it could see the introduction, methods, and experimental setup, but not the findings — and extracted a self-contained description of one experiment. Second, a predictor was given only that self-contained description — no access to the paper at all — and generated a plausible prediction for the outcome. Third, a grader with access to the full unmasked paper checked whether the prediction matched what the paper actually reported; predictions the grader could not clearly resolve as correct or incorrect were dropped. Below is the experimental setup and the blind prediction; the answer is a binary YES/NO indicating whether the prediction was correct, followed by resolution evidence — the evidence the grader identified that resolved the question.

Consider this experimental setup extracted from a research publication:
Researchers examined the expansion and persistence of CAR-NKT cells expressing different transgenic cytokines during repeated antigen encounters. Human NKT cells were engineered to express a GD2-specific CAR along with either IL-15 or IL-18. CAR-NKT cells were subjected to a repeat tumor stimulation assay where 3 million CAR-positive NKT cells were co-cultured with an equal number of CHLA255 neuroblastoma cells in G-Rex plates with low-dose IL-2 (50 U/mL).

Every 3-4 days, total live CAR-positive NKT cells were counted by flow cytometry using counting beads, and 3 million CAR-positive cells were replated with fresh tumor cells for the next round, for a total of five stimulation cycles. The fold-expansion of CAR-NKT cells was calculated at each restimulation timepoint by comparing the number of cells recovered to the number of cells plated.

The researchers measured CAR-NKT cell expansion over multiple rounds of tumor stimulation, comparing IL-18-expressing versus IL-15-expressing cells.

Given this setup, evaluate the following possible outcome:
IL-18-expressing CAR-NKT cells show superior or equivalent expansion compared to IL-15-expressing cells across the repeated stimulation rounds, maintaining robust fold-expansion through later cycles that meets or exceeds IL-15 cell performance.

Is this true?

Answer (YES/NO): YES